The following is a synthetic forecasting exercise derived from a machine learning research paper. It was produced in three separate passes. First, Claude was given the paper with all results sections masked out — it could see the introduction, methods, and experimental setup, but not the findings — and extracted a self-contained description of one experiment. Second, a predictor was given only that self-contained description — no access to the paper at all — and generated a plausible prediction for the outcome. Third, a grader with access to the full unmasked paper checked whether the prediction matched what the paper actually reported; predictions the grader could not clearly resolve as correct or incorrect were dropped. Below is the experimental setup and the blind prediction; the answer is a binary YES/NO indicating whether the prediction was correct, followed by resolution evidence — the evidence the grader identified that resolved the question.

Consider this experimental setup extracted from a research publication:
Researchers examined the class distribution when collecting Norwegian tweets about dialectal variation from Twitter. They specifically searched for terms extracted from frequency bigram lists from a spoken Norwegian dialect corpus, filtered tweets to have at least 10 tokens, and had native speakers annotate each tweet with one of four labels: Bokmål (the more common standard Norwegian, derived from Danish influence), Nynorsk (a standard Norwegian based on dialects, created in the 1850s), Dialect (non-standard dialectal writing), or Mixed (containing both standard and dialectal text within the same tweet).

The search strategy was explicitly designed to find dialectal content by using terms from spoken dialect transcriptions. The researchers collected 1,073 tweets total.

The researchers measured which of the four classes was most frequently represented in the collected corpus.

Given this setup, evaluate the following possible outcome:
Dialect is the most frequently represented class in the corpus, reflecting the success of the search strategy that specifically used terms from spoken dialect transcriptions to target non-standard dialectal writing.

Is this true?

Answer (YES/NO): NO